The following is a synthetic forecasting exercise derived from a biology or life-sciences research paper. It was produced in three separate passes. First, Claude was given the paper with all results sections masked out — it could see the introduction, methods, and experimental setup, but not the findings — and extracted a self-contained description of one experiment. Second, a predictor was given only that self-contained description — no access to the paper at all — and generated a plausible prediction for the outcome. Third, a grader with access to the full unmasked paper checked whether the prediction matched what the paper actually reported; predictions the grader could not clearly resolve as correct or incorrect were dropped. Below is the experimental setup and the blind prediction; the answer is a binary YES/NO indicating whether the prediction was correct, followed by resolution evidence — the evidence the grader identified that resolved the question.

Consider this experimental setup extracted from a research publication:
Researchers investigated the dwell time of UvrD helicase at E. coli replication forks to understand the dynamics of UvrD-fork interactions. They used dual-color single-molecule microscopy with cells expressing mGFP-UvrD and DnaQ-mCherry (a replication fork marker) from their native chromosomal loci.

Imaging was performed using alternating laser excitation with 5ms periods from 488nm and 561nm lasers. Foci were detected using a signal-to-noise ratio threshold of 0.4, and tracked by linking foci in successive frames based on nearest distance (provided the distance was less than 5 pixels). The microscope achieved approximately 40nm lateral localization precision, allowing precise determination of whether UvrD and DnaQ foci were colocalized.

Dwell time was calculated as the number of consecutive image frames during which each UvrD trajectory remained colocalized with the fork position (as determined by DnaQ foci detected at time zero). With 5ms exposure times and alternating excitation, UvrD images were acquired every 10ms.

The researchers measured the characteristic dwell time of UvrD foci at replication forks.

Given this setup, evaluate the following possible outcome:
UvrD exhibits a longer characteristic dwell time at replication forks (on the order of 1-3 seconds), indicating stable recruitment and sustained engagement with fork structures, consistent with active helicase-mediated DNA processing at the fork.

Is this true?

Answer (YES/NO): NO